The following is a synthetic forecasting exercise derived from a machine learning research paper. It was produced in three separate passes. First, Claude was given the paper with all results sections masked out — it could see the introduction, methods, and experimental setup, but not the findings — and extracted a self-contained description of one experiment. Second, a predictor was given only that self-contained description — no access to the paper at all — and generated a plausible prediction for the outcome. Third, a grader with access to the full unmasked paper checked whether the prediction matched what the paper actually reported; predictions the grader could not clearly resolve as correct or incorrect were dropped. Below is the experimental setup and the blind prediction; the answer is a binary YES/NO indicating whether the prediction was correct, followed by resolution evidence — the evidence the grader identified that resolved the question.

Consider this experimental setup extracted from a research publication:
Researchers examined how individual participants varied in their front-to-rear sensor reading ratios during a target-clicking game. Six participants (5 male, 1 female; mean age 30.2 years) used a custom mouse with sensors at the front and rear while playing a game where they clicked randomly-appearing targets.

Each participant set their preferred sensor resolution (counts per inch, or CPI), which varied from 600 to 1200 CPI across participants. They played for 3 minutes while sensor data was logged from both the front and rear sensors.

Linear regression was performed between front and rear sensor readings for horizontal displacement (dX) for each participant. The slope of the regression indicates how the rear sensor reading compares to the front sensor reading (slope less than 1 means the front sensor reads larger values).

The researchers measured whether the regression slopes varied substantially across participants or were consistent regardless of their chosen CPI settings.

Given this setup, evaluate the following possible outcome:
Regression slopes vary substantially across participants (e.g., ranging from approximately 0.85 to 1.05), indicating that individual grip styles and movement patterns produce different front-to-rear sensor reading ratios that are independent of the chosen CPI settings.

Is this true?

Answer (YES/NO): NO